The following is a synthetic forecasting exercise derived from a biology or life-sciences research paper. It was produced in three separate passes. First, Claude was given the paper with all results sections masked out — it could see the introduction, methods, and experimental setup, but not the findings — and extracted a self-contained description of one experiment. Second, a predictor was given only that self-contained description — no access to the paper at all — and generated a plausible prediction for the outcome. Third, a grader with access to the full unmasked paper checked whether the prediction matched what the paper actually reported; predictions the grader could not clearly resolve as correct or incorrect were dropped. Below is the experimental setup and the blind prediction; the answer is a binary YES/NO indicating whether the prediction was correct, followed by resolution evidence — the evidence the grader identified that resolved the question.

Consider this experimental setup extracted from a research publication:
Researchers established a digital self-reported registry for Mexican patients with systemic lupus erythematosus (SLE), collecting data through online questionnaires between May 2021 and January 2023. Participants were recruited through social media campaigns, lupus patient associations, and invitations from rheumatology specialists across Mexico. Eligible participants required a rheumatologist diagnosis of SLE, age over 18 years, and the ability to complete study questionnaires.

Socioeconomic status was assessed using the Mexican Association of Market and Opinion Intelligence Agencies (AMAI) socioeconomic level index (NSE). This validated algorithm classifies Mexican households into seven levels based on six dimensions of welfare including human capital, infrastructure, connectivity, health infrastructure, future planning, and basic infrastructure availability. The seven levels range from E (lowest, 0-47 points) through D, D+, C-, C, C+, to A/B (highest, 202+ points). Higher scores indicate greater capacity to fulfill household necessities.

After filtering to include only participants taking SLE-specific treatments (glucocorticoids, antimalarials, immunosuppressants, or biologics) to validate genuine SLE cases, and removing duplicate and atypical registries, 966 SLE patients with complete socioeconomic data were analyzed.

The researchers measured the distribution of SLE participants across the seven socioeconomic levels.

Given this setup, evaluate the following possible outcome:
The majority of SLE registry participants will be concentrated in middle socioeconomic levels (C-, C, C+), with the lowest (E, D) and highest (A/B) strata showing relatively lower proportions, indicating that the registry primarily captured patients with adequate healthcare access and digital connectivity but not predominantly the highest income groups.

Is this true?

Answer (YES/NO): NO